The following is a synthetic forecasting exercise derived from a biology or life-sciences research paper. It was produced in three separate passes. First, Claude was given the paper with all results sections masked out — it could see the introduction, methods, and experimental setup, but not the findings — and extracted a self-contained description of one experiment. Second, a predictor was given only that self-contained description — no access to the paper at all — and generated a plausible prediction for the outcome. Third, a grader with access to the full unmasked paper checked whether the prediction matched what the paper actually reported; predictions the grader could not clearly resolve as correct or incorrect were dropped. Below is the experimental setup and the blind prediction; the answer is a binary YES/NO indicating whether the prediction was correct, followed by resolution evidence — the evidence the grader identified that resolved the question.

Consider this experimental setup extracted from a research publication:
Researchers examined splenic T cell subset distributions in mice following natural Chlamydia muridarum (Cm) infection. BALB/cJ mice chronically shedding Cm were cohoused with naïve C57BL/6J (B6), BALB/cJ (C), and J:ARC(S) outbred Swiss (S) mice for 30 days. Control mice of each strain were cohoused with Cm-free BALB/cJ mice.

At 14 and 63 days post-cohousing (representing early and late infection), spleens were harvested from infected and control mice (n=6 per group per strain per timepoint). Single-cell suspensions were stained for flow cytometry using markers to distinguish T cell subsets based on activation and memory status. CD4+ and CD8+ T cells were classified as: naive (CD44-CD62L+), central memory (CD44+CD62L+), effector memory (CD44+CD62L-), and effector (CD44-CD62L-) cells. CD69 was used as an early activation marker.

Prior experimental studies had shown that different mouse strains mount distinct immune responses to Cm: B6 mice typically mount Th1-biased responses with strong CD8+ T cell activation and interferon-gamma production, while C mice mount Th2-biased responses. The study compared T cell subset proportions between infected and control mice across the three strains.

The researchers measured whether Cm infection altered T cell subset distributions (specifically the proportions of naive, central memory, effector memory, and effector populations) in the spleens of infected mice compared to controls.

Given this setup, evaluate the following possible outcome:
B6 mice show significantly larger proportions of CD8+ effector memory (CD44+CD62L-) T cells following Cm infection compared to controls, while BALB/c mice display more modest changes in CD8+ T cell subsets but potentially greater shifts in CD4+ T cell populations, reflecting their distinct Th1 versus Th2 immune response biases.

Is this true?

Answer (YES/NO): NO